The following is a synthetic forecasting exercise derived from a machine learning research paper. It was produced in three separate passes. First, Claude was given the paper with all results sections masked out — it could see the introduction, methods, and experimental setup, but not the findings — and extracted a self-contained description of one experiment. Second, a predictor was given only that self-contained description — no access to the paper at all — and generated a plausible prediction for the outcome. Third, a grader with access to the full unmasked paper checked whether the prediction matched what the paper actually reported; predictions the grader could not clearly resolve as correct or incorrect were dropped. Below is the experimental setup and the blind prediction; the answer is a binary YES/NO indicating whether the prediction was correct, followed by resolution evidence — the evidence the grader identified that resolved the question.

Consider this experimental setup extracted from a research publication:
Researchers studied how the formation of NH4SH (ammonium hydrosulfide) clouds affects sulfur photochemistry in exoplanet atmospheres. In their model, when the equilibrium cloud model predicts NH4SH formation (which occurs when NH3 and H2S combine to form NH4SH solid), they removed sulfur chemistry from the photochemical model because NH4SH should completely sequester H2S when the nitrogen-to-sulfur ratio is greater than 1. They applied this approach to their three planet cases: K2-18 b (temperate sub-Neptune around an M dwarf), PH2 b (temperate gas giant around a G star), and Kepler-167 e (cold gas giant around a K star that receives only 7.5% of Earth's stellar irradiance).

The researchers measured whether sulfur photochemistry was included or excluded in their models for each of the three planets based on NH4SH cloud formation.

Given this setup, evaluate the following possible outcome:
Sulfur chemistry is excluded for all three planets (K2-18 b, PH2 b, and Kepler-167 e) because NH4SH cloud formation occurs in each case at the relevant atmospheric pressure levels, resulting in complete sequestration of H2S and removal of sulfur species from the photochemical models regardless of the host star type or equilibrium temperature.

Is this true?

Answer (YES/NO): NO